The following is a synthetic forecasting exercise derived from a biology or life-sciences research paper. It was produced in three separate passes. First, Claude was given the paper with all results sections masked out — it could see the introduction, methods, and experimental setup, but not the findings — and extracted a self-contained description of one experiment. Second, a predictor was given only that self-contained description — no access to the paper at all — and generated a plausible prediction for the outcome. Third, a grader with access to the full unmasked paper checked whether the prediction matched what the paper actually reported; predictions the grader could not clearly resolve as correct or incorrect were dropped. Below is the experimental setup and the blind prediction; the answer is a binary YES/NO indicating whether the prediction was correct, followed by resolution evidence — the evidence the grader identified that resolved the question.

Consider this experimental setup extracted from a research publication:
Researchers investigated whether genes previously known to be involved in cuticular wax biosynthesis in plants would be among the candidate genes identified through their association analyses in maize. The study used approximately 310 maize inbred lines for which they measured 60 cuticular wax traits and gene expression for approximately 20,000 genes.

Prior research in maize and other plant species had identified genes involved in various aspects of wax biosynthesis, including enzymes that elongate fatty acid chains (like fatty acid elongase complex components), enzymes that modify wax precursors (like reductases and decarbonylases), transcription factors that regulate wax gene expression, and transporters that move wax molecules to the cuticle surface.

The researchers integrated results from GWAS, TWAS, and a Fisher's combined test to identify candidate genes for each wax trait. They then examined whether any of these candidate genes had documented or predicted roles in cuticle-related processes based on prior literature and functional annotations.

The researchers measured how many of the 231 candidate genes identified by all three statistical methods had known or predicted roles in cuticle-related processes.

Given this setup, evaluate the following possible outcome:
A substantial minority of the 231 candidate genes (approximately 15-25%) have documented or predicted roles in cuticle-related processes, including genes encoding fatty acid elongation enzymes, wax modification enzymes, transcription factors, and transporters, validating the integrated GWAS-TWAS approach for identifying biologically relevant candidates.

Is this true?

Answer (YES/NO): NO